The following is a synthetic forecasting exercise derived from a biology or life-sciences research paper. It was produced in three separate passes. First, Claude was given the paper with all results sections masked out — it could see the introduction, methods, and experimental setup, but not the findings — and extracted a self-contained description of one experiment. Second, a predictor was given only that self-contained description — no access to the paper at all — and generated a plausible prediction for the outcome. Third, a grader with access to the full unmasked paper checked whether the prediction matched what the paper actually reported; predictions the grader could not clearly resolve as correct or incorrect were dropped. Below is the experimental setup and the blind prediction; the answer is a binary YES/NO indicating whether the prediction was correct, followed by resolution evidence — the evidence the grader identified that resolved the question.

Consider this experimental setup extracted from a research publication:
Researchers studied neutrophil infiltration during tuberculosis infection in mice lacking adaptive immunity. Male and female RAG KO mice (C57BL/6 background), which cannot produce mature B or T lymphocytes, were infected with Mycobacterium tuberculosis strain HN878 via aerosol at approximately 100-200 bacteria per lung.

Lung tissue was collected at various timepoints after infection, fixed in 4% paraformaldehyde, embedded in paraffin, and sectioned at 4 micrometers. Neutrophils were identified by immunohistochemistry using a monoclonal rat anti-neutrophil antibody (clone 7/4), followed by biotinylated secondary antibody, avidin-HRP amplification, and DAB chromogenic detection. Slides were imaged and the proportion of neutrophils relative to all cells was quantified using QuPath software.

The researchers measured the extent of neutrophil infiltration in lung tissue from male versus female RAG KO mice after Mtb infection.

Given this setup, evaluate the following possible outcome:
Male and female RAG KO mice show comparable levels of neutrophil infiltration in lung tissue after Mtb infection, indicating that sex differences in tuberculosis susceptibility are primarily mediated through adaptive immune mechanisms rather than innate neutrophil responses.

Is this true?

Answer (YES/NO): NO